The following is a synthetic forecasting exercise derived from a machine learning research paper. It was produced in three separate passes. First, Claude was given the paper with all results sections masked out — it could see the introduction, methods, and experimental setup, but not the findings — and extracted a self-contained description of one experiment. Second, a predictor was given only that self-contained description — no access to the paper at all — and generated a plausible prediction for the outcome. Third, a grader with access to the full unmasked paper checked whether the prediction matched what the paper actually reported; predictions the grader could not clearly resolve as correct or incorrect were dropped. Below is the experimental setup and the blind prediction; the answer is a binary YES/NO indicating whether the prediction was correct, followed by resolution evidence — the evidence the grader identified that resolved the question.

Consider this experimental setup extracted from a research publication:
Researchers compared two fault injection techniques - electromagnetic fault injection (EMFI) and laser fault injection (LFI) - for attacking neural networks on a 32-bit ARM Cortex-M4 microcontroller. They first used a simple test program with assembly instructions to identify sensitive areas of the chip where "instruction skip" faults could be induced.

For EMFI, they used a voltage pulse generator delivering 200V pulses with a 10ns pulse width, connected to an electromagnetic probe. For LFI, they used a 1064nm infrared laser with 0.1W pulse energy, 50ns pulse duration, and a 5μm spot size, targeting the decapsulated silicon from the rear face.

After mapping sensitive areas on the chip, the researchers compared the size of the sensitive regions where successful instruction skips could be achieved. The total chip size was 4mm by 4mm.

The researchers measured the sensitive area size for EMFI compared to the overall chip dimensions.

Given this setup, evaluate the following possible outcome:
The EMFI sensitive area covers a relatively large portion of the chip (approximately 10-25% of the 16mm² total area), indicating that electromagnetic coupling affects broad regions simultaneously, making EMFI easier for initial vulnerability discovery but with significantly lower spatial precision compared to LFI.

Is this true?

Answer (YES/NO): NO